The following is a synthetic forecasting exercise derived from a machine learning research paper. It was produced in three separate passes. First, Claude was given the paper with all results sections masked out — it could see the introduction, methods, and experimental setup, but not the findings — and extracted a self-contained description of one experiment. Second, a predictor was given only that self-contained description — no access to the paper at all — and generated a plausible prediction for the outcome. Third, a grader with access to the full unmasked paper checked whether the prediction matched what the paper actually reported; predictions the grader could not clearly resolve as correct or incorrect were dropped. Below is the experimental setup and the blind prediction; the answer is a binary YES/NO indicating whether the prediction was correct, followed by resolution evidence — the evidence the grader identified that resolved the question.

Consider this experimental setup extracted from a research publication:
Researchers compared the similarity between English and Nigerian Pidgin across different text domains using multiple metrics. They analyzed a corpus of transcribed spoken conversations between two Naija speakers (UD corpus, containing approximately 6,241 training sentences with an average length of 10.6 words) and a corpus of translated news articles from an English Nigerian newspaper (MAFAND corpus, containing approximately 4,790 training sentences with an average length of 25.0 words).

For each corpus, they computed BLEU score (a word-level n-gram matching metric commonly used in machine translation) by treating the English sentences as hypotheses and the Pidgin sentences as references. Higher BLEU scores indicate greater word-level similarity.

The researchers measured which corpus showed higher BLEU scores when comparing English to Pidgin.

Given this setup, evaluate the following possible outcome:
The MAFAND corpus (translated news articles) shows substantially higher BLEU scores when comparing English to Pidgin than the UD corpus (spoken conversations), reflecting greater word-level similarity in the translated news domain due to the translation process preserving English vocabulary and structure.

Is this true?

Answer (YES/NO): YES